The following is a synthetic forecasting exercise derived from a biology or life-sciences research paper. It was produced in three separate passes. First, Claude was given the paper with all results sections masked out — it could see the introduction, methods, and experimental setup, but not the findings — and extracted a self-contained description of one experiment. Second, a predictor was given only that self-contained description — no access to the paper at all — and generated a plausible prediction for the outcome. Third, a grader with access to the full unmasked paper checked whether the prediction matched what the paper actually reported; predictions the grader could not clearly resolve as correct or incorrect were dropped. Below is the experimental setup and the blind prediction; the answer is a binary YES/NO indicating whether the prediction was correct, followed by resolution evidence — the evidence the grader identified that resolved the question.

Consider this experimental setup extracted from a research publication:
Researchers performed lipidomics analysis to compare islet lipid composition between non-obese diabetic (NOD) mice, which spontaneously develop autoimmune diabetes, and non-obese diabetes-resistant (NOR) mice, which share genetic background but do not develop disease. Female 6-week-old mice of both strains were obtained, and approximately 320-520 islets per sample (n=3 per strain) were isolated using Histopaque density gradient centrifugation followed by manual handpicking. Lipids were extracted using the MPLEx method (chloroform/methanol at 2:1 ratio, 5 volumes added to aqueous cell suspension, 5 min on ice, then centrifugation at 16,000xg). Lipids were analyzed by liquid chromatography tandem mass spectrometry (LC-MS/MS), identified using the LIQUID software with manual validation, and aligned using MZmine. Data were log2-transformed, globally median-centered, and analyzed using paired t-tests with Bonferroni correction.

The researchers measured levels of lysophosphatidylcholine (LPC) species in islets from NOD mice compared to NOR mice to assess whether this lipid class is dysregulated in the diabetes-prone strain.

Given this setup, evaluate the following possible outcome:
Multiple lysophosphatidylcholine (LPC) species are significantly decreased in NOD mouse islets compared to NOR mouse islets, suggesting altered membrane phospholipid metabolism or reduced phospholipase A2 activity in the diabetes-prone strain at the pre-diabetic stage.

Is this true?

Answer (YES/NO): NO